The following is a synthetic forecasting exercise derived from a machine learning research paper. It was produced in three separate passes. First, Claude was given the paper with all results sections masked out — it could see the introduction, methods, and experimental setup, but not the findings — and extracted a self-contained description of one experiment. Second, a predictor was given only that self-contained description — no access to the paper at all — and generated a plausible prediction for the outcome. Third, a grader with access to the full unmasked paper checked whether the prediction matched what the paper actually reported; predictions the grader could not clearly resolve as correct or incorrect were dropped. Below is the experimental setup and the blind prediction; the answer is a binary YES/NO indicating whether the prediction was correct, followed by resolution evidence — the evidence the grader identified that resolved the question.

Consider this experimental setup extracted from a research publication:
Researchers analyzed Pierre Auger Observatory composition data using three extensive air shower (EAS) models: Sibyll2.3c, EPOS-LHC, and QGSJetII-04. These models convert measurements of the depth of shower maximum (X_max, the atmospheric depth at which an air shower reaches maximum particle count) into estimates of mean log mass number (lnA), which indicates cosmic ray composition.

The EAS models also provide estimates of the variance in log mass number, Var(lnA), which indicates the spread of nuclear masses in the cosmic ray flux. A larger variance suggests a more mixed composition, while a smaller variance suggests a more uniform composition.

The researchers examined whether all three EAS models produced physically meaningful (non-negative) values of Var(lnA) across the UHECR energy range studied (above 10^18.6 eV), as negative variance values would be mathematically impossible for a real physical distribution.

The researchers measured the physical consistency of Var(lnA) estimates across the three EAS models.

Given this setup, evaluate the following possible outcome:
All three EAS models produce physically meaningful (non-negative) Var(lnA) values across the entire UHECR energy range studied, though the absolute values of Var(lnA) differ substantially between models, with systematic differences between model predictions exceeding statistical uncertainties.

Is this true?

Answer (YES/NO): NO